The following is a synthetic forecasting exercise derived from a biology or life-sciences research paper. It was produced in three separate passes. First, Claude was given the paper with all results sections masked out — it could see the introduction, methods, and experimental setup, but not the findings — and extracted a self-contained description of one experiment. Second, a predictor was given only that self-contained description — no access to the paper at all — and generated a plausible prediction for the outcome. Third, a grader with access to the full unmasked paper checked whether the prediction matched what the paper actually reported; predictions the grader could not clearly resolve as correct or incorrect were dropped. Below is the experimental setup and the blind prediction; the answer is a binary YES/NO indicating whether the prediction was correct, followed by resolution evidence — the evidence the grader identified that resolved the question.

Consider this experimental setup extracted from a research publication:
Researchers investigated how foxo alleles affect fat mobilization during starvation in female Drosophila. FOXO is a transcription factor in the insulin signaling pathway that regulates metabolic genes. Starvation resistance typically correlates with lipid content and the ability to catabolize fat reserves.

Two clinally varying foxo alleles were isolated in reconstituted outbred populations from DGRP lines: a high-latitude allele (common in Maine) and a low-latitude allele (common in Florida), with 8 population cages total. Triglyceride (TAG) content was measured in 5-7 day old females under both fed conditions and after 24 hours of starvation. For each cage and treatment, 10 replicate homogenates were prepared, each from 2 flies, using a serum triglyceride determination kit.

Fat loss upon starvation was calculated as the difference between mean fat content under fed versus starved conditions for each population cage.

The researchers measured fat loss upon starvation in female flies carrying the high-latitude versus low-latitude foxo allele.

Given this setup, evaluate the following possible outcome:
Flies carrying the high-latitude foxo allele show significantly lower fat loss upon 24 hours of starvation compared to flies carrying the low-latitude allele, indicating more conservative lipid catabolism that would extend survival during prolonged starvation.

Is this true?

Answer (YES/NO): YES